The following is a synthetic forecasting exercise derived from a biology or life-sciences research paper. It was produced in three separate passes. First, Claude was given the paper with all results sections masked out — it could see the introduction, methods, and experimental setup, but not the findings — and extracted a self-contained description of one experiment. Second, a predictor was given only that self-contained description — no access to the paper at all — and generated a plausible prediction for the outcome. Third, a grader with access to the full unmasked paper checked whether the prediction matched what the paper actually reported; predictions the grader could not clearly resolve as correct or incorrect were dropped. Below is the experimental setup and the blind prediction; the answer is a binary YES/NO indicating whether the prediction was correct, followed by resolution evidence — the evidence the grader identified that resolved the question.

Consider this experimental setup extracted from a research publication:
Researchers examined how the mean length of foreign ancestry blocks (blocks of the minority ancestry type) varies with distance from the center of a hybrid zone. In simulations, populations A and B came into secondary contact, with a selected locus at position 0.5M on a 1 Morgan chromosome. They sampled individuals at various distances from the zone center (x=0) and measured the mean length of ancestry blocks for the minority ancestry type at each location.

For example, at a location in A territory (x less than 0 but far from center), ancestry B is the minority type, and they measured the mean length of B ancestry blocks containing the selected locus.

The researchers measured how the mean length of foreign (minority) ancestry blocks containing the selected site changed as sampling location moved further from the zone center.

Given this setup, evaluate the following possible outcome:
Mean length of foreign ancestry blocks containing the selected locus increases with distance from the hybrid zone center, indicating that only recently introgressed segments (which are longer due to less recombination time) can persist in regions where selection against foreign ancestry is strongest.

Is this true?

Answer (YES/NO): NO